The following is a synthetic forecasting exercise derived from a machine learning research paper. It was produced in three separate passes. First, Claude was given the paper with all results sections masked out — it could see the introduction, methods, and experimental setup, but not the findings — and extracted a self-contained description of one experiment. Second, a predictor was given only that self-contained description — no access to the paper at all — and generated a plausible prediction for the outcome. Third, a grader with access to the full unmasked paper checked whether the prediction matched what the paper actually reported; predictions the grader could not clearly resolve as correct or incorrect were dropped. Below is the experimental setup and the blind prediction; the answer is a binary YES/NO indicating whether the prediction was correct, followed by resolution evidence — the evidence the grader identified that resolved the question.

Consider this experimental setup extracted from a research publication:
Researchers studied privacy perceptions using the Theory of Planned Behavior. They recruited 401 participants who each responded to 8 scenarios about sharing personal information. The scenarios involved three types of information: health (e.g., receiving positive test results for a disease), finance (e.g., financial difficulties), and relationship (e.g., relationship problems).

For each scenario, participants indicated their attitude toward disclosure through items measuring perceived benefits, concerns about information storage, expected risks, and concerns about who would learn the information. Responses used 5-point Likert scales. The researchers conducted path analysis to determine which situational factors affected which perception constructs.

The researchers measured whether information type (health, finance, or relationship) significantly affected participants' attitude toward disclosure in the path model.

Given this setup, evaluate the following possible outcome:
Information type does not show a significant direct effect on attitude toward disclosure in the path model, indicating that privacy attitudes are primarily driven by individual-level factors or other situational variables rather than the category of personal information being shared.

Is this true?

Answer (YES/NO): YES